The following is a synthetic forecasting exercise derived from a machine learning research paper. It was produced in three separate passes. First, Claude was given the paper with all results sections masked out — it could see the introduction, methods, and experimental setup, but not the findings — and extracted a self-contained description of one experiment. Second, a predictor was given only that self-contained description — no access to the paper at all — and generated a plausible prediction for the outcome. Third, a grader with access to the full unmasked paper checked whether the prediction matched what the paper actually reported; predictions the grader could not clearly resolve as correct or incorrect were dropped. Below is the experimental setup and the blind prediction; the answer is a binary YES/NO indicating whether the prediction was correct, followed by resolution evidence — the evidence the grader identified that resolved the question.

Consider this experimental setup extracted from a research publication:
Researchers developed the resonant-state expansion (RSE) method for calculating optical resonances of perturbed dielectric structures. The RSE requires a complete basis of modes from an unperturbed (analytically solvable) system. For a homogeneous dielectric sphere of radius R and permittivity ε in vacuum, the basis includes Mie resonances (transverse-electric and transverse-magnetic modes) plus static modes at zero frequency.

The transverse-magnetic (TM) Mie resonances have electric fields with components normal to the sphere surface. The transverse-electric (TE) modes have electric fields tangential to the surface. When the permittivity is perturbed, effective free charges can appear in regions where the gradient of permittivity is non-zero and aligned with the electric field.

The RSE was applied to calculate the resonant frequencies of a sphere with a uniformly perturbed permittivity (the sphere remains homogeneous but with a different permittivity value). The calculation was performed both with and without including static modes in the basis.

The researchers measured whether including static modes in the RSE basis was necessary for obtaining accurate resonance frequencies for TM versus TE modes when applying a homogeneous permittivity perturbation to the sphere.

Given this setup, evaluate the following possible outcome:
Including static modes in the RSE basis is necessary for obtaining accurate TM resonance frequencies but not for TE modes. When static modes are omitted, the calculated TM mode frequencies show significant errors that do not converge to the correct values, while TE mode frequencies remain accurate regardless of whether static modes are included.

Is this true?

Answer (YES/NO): YES